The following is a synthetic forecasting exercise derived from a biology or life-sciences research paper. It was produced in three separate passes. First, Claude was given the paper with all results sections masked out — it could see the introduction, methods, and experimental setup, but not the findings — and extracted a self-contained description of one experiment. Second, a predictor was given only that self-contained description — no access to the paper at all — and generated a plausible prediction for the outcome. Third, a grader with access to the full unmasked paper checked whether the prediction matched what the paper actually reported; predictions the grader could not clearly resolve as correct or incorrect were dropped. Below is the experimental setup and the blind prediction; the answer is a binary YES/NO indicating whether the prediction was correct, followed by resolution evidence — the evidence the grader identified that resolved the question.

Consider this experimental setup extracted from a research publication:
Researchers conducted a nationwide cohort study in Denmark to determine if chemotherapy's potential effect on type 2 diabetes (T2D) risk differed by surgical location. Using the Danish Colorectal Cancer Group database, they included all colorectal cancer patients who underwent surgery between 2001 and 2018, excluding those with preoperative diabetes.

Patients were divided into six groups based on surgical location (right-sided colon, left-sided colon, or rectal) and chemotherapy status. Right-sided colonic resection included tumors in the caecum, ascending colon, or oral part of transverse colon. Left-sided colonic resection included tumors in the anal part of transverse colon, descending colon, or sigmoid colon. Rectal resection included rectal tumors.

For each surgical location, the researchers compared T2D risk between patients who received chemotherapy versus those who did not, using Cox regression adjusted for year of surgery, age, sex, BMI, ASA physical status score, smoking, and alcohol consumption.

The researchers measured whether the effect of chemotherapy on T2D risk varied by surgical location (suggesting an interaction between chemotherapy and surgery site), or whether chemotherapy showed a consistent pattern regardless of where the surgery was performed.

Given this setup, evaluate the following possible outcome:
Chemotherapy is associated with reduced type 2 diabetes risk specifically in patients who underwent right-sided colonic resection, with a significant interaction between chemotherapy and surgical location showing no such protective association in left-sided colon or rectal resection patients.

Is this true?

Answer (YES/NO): NO